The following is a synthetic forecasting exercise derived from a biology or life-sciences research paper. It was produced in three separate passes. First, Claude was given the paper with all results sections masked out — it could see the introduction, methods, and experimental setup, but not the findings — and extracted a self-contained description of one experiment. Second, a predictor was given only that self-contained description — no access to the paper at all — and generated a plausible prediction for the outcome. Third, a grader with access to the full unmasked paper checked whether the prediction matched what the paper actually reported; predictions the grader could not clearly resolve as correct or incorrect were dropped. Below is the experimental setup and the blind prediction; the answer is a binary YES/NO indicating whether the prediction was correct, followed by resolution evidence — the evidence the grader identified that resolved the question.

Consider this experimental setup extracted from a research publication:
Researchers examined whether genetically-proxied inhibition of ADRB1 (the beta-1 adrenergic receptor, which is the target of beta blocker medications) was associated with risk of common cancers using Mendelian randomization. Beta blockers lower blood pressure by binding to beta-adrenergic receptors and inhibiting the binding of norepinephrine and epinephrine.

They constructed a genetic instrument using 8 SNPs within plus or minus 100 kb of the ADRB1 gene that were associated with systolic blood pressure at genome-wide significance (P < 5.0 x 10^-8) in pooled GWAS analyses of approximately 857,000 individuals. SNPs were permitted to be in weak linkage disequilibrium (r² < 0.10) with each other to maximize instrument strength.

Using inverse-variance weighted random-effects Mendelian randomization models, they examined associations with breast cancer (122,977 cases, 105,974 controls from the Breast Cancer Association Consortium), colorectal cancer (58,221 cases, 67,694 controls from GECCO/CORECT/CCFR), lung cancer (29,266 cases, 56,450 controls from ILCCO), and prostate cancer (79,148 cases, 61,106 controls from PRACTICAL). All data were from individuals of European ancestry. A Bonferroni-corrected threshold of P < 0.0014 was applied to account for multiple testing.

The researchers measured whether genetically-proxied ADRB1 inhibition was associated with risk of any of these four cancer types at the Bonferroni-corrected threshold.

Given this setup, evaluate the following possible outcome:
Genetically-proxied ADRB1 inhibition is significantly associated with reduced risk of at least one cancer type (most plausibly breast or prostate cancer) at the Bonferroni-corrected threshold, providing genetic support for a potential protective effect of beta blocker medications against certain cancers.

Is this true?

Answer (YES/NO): NO